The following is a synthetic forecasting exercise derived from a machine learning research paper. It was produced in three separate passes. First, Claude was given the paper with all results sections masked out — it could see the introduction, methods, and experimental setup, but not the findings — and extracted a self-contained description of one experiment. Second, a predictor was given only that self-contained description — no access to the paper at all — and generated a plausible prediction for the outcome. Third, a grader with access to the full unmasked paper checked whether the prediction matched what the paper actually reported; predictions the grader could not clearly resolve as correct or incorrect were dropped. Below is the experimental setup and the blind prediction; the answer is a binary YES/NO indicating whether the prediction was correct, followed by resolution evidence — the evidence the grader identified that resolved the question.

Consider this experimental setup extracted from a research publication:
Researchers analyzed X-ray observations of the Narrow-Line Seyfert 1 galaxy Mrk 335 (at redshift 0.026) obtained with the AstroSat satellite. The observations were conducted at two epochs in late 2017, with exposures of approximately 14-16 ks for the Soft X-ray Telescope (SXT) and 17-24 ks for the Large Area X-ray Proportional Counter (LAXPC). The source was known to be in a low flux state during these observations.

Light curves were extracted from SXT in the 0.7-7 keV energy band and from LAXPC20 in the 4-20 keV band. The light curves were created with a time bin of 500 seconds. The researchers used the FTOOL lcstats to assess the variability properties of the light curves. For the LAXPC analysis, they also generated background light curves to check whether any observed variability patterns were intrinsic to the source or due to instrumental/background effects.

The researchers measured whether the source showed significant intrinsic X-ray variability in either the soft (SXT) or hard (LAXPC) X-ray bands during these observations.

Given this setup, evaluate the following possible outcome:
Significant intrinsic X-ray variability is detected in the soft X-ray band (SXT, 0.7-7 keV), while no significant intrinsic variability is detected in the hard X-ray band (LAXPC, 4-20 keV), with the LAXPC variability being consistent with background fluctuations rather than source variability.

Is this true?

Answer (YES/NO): NO